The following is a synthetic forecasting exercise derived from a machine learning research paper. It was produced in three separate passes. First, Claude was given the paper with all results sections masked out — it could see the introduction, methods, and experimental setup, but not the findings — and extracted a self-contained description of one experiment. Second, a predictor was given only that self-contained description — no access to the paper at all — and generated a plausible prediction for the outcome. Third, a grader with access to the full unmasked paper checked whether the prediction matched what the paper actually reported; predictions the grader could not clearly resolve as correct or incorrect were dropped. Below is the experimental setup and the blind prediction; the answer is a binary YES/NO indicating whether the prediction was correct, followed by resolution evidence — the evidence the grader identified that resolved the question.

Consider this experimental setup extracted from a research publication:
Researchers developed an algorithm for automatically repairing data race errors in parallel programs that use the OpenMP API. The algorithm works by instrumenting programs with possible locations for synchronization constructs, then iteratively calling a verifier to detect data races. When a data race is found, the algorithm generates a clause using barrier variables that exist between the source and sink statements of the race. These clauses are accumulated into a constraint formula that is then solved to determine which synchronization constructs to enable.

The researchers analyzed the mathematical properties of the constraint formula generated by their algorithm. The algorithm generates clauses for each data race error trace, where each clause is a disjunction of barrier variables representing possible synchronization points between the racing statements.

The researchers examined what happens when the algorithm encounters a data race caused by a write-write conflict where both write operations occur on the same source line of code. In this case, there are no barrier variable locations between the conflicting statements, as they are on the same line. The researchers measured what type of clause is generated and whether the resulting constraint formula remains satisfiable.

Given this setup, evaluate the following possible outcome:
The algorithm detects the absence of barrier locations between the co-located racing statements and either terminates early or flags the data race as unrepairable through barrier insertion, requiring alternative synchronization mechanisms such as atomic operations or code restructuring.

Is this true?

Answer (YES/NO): NO